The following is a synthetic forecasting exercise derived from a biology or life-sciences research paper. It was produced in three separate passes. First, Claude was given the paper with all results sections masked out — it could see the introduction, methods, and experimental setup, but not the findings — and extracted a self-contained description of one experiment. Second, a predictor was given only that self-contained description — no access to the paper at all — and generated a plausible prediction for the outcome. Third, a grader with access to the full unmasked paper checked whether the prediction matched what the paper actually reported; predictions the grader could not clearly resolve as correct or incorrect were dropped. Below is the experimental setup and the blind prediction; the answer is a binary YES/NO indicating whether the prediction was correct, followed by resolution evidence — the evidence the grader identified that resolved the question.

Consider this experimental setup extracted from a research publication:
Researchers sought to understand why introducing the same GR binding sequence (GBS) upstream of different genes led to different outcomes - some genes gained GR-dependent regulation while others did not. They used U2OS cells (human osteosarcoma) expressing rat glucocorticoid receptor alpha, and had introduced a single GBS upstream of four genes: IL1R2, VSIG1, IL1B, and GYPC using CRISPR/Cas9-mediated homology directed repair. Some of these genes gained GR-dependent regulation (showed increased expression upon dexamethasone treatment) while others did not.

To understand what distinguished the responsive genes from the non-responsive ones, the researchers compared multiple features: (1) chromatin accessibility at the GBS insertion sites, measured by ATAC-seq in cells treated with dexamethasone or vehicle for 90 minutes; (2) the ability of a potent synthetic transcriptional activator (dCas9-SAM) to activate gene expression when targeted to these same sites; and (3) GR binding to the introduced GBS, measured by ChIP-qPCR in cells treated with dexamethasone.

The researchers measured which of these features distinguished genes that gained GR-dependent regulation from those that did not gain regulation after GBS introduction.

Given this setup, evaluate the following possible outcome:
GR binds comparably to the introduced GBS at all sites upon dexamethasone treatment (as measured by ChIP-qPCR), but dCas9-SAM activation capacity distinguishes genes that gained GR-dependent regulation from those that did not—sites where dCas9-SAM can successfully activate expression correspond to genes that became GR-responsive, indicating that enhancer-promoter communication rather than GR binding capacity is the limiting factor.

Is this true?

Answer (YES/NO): NO